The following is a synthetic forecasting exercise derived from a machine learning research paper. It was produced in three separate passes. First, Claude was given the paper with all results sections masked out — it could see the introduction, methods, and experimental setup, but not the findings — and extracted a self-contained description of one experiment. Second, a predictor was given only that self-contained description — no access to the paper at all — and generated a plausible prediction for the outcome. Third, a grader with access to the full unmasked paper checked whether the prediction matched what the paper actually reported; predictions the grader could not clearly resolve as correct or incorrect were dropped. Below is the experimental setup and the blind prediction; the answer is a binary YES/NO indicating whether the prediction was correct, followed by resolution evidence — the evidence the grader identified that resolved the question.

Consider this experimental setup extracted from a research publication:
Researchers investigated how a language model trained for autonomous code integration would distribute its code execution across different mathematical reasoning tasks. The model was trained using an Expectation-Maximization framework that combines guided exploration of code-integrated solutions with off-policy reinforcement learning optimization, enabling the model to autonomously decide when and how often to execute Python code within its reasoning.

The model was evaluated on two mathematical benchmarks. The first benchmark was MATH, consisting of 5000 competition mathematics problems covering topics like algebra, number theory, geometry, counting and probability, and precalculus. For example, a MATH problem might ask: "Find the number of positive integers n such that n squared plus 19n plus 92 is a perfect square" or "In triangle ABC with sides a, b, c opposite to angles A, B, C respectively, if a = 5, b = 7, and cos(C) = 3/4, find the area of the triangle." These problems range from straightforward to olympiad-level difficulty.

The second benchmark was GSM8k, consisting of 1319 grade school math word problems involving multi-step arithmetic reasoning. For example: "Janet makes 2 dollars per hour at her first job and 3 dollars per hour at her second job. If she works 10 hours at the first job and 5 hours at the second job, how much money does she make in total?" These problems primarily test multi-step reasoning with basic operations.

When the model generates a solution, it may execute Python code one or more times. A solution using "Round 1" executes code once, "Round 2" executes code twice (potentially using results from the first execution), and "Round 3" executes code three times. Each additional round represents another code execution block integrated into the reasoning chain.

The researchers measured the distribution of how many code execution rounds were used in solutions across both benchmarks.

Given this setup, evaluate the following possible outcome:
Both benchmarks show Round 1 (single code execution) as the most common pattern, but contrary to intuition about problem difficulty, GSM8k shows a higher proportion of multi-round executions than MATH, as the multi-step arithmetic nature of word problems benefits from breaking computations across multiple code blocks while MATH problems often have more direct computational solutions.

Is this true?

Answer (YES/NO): NO